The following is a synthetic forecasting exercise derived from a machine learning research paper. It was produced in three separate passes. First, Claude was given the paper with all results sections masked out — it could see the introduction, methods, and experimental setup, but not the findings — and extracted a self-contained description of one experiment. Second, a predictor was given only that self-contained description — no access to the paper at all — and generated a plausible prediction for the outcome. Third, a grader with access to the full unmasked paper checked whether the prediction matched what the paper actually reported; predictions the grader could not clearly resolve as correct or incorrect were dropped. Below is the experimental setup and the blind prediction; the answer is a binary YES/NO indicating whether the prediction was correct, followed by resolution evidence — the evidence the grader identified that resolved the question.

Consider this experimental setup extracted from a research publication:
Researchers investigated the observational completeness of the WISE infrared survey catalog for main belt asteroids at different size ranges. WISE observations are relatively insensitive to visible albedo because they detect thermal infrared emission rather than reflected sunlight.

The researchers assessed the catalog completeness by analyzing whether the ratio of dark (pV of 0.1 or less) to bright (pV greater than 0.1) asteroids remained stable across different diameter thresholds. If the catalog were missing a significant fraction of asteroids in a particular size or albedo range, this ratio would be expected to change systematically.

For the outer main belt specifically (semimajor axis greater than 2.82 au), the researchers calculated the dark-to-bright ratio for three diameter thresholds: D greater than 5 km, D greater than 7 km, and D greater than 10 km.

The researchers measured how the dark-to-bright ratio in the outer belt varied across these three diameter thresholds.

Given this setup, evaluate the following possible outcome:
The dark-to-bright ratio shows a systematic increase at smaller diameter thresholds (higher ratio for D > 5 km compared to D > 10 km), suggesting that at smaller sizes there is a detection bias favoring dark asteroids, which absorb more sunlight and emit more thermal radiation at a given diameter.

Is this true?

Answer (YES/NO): NO